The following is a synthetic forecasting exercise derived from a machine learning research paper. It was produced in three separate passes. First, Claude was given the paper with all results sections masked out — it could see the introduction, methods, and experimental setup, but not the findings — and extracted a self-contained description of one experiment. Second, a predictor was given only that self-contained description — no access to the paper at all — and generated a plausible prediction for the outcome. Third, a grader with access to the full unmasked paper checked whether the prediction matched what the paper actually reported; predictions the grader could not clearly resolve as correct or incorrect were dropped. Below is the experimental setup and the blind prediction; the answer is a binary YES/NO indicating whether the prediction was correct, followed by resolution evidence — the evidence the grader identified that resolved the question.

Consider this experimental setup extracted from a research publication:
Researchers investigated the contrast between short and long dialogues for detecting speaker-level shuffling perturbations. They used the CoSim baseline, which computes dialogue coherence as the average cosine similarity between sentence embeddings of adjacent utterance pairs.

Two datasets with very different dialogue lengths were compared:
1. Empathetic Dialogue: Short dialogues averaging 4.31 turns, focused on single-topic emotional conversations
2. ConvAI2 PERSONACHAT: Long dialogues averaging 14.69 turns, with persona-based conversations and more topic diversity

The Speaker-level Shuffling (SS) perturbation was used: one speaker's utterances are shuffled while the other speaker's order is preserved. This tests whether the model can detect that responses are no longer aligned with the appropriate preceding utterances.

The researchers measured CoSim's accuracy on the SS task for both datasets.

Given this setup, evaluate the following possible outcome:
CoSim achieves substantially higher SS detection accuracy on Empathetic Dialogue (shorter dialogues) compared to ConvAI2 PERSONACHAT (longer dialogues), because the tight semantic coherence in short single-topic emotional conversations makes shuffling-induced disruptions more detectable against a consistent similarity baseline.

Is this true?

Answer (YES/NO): NO